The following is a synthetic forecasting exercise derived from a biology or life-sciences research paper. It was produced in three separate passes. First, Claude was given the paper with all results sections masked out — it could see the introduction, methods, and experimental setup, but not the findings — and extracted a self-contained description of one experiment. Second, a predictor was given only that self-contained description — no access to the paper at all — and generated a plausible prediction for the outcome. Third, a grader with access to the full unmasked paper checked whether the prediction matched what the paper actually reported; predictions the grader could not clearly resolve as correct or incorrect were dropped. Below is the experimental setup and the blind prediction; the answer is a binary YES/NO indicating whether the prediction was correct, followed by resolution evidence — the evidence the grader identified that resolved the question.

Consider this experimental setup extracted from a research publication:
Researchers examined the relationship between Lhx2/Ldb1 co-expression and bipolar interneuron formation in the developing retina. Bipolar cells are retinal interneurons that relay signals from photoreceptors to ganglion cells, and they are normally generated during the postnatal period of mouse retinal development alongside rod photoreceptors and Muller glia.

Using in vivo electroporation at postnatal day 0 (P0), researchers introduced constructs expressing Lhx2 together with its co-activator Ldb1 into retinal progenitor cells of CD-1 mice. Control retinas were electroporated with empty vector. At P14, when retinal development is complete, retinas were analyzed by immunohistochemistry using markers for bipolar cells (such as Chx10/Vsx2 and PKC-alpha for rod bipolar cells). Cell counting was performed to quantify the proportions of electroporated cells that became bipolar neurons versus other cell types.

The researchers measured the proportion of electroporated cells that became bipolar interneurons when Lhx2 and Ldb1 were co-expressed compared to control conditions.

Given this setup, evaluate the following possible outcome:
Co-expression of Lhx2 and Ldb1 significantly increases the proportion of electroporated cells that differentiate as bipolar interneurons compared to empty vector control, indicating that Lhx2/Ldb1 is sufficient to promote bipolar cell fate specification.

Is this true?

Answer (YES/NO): NO